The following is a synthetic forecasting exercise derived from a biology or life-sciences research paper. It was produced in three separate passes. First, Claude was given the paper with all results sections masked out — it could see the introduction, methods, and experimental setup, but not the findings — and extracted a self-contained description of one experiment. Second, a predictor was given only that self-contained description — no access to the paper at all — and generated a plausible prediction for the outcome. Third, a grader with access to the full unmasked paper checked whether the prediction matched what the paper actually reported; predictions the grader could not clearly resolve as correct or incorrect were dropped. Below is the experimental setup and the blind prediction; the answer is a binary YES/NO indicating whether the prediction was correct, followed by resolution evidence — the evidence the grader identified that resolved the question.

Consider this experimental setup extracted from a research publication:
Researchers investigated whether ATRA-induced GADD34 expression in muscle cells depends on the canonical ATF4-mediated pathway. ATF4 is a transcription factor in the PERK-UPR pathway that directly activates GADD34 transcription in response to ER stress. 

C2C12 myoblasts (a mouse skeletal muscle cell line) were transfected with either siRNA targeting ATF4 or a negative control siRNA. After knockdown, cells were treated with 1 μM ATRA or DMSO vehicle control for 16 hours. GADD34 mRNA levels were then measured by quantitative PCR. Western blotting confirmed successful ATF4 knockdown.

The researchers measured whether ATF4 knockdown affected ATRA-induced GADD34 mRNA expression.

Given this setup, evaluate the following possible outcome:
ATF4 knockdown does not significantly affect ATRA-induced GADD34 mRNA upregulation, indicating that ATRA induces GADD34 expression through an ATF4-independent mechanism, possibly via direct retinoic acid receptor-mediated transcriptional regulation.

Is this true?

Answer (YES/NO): YES